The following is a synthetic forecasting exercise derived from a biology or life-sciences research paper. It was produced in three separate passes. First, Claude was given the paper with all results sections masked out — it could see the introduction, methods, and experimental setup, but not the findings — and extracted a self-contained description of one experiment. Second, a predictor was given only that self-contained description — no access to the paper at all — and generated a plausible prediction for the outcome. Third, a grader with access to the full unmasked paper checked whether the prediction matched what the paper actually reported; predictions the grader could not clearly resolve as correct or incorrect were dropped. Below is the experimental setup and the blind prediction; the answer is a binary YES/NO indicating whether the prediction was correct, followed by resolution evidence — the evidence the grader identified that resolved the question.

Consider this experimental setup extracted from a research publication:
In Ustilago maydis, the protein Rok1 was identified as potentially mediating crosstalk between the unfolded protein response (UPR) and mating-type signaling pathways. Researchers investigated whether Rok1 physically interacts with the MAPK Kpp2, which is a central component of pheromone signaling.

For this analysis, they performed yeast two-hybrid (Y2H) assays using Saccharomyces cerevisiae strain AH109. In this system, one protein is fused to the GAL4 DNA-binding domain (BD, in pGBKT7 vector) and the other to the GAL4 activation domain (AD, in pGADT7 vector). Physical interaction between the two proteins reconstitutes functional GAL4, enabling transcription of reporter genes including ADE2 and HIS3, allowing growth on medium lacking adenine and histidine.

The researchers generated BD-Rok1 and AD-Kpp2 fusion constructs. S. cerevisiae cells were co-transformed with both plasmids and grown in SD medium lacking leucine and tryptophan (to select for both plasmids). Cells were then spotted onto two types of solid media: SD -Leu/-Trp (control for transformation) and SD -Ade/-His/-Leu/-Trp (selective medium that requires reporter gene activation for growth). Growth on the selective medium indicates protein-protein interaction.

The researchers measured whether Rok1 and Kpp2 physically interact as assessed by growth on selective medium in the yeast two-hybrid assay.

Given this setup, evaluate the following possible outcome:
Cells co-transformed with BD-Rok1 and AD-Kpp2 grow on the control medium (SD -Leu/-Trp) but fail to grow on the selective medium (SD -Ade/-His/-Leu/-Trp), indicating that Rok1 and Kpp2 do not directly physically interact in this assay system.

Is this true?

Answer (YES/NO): NO